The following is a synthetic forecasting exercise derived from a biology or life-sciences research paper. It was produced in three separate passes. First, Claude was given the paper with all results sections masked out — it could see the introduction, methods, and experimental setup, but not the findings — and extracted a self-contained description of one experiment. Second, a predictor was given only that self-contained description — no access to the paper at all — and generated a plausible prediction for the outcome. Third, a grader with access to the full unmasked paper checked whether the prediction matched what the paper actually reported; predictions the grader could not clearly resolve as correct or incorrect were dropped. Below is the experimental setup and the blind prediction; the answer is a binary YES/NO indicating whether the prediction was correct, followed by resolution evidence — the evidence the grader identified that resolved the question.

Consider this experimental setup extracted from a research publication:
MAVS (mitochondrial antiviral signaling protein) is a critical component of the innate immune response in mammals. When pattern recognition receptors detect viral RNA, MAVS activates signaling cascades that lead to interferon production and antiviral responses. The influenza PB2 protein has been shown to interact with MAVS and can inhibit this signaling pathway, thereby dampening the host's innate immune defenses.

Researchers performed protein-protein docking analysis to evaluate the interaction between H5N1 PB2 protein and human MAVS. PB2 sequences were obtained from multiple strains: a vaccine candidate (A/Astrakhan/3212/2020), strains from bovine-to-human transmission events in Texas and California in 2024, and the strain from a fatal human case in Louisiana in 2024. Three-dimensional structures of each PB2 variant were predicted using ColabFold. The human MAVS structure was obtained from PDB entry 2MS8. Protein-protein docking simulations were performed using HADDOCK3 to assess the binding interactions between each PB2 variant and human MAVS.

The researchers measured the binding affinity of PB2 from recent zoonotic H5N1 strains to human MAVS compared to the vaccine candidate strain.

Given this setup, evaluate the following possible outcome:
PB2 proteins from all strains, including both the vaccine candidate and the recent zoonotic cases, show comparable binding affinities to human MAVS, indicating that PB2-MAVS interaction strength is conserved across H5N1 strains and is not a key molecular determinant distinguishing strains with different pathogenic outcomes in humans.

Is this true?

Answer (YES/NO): NO